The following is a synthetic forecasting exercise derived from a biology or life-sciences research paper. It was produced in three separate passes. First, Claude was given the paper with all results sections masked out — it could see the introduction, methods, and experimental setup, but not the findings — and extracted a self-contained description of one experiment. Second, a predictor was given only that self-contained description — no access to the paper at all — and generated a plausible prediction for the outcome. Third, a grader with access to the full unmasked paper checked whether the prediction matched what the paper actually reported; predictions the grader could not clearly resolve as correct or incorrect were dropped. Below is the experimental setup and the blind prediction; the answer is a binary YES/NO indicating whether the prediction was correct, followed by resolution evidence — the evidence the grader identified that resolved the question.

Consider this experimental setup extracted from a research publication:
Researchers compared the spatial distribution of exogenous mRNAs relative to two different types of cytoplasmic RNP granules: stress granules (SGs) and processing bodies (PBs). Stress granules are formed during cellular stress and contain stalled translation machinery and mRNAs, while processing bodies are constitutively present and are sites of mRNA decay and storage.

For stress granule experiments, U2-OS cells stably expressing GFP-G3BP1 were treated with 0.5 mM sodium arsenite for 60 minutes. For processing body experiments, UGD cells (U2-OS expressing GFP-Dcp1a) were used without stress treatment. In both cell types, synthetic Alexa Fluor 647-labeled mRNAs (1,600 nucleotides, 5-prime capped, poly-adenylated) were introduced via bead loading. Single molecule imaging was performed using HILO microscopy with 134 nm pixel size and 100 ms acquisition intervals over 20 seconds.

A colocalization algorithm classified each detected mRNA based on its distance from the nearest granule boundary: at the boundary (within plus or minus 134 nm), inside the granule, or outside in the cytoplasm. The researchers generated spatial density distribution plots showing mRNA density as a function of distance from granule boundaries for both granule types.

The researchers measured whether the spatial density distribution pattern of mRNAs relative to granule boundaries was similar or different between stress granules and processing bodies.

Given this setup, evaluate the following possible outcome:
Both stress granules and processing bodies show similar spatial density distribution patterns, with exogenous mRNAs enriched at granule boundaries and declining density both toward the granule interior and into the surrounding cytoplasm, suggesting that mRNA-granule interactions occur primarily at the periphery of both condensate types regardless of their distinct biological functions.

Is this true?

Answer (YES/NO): YES